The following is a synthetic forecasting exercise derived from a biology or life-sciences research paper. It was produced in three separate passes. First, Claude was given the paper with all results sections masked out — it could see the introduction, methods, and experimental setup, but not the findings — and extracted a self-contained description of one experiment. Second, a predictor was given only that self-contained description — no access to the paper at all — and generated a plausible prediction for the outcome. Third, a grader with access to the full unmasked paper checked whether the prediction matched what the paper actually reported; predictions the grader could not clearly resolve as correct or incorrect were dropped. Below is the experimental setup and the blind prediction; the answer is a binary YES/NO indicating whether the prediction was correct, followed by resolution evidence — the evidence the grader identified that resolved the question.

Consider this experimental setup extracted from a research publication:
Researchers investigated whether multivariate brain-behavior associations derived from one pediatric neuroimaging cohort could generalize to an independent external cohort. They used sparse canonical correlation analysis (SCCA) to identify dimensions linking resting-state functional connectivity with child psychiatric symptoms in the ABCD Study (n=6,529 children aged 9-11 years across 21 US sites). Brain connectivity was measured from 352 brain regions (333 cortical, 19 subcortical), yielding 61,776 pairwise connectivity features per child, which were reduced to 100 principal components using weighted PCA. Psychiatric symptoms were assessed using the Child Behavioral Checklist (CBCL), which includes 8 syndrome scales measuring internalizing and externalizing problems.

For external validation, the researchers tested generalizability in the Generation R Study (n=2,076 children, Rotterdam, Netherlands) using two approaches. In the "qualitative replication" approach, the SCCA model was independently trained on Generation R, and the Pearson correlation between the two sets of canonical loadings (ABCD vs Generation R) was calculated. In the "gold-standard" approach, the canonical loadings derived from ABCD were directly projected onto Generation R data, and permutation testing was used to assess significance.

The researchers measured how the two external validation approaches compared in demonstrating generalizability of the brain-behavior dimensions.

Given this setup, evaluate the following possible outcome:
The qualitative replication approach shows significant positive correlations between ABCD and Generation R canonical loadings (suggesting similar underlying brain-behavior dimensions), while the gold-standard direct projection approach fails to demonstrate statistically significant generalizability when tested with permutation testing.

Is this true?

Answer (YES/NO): YES